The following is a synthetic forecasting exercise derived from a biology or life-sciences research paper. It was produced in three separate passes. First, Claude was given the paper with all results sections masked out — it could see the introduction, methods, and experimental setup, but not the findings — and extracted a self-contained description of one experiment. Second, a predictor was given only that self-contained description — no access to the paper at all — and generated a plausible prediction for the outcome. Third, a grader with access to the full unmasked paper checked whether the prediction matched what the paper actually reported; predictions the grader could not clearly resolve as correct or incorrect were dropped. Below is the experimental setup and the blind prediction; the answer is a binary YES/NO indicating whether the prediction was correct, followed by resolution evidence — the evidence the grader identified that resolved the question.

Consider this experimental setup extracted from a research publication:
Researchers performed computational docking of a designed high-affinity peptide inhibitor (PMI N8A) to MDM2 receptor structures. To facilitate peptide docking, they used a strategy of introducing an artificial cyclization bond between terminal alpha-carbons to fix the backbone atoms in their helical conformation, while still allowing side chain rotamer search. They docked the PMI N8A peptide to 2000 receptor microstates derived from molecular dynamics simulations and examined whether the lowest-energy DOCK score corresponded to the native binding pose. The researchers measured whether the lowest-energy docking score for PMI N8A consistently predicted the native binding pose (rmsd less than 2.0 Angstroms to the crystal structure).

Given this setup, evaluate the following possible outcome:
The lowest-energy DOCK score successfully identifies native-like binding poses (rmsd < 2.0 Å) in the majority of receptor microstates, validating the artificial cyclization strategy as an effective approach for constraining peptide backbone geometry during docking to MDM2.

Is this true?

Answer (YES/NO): NO